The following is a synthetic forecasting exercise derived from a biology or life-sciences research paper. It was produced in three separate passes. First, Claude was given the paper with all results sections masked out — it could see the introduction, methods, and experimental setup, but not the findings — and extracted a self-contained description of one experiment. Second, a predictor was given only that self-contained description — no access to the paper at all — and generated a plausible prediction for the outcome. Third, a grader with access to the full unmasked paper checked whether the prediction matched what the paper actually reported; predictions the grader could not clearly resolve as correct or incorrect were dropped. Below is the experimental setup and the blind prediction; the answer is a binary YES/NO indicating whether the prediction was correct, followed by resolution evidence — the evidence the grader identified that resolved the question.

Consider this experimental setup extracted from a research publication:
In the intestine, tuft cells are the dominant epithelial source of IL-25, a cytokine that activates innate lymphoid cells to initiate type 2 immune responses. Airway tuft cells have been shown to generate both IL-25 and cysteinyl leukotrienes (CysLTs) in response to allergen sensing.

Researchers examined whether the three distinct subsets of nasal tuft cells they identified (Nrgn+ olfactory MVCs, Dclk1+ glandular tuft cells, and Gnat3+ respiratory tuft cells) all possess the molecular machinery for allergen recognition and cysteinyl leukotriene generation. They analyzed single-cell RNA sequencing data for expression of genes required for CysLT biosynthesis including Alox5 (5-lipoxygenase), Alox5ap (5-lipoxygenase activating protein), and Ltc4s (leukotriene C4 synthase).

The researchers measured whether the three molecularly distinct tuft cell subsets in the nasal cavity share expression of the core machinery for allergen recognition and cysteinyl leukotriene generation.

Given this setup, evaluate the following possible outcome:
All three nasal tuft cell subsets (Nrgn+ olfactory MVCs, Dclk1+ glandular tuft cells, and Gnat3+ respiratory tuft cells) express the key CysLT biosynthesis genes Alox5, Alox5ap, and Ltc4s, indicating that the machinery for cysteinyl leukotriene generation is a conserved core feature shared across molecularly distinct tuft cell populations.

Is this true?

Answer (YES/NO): YES